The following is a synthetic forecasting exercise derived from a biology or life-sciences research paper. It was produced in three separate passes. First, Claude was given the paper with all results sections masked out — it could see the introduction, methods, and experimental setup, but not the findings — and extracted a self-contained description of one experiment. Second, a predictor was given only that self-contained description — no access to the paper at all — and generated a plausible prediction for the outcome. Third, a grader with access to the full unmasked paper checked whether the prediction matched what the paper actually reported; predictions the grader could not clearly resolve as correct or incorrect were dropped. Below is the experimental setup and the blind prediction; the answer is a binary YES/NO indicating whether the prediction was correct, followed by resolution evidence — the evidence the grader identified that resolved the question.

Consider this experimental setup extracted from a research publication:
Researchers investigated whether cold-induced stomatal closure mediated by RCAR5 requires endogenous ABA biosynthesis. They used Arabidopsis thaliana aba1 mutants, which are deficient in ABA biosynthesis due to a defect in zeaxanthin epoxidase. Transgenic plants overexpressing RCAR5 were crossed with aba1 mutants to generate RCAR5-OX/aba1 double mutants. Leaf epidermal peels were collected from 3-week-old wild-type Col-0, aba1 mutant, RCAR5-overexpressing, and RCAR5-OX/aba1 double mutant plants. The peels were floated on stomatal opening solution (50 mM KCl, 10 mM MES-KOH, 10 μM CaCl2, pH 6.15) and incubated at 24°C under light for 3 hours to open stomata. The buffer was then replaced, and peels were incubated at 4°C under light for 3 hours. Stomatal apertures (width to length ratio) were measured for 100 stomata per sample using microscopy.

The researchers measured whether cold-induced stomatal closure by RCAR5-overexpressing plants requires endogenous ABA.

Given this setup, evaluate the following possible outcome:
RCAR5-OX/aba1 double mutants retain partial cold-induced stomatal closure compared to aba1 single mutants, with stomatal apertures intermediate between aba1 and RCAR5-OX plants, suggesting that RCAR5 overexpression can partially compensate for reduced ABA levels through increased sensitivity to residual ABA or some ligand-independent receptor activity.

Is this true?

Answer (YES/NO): NO